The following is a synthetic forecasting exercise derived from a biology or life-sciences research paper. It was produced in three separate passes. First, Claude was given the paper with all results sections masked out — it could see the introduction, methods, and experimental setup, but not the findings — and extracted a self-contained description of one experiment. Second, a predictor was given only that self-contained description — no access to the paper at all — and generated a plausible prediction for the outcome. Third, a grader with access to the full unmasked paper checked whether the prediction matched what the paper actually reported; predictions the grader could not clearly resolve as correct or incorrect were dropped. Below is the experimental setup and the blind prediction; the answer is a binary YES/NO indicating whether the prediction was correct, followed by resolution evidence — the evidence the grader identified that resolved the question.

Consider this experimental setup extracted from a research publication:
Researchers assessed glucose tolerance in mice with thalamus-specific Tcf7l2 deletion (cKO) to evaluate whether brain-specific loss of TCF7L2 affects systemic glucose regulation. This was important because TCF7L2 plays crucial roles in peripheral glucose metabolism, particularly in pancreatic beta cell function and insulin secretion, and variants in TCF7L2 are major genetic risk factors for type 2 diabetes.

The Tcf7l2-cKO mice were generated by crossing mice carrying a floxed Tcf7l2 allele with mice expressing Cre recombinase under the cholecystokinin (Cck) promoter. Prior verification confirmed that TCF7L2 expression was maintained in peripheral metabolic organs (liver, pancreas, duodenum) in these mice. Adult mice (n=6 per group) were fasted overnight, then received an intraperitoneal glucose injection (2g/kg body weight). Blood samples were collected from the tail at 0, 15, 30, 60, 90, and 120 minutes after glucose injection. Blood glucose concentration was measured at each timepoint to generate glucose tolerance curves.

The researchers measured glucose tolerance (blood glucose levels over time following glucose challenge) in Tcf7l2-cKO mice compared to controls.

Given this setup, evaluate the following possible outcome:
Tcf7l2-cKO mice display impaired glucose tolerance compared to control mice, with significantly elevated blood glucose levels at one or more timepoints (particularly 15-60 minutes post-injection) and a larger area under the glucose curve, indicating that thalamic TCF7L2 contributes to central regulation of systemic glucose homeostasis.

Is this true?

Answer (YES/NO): NO